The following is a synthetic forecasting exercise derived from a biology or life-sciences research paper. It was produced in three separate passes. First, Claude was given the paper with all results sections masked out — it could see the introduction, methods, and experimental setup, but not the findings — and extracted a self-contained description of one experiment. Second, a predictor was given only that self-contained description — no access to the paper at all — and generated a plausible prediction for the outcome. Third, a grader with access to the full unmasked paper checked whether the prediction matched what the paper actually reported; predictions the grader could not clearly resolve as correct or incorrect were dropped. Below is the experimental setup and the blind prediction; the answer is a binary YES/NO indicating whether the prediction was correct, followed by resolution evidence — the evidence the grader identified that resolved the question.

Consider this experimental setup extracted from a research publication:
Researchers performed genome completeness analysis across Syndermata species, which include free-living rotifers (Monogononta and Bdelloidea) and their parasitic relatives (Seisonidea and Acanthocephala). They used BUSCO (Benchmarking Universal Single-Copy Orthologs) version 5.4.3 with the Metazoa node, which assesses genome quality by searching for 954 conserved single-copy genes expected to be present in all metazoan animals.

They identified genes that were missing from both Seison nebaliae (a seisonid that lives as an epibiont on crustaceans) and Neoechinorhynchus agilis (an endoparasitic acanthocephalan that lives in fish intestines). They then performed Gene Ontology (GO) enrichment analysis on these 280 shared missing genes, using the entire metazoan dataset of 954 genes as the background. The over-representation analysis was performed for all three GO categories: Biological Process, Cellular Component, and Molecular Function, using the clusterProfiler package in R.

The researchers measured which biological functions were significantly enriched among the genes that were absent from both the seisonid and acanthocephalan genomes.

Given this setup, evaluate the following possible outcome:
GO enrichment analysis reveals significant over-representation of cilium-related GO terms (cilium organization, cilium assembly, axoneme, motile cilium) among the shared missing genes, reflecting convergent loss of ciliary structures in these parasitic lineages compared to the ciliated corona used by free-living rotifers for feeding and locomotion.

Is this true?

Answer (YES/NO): NO